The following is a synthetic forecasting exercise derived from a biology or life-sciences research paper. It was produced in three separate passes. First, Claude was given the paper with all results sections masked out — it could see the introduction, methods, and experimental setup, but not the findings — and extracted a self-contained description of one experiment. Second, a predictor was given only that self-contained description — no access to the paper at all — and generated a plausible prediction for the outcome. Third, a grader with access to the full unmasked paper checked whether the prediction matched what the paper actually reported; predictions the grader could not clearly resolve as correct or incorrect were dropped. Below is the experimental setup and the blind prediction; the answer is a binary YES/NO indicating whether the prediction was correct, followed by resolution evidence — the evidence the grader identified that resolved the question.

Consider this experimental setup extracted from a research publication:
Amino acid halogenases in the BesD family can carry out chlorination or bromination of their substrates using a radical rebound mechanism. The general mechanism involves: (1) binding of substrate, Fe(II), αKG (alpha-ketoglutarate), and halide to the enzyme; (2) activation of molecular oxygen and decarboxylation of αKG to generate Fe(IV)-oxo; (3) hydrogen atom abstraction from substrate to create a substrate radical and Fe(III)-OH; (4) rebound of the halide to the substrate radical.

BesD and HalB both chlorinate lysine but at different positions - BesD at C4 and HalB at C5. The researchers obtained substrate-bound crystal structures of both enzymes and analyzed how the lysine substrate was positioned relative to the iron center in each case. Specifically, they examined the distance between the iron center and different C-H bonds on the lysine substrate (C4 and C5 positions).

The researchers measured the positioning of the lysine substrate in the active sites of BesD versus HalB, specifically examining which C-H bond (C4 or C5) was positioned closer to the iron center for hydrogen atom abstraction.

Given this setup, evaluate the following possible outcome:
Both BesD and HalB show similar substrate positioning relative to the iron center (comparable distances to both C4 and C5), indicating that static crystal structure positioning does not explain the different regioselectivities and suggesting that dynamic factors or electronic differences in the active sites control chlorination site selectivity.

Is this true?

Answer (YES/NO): NO